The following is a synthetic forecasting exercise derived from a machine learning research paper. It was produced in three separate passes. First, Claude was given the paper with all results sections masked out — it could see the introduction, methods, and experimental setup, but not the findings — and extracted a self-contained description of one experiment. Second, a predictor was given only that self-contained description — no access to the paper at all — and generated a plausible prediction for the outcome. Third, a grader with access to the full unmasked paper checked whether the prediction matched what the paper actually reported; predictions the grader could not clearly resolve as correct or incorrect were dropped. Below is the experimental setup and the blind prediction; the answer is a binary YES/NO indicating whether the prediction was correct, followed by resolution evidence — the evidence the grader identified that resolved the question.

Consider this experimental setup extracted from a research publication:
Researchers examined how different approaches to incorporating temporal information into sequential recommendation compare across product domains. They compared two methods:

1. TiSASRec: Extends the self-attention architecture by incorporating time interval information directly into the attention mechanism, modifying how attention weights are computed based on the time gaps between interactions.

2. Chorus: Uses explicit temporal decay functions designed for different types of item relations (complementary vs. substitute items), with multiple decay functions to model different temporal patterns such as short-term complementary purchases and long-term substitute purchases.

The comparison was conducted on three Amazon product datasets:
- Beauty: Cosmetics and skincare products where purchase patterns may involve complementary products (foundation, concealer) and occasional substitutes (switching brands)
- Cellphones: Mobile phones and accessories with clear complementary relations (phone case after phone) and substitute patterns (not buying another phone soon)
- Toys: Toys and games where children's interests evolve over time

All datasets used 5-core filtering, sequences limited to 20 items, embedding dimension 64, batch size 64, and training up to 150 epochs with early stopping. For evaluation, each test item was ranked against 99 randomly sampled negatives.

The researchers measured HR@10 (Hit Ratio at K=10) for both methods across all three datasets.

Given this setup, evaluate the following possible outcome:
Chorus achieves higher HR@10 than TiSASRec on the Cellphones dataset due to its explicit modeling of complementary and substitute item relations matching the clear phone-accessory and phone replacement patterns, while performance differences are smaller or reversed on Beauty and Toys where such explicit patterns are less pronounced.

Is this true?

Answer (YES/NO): NO